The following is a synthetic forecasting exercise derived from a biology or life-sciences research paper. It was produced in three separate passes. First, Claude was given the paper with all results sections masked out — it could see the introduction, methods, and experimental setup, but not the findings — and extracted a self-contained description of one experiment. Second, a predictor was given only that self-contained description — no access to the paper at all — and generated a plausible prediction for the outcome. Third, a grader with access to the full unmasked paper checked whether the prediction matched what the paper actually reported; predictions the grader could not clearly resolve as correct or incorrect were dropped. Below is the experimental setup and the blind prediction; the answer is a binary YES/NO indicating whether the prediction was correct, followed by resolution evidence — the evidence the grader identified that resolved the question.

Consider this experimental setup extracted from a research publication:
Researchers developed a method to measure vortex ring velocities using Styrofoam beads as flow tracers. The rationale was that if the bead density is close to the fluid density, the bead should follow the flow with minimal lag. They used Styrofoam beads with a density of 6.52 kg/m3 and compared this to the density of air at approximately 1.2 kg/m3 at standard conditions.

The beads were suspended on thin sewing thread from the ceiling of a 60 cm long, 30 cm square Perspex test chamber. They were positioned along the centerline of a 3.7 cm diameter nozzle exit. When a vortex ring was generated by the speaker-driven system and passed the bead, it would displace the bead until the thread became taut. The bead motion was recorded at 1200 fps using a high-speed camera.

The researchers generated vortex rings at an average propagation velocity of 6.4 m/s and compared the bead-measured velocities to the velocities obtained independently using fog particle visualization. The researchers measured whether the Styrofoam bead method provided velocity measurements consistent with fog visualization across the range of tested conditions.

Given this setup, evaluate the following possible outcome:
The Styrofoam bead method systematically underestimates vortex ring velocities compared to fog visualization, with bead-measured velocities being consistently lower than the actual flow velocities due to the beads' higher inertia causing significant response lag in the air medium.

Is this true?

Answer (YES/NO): NO